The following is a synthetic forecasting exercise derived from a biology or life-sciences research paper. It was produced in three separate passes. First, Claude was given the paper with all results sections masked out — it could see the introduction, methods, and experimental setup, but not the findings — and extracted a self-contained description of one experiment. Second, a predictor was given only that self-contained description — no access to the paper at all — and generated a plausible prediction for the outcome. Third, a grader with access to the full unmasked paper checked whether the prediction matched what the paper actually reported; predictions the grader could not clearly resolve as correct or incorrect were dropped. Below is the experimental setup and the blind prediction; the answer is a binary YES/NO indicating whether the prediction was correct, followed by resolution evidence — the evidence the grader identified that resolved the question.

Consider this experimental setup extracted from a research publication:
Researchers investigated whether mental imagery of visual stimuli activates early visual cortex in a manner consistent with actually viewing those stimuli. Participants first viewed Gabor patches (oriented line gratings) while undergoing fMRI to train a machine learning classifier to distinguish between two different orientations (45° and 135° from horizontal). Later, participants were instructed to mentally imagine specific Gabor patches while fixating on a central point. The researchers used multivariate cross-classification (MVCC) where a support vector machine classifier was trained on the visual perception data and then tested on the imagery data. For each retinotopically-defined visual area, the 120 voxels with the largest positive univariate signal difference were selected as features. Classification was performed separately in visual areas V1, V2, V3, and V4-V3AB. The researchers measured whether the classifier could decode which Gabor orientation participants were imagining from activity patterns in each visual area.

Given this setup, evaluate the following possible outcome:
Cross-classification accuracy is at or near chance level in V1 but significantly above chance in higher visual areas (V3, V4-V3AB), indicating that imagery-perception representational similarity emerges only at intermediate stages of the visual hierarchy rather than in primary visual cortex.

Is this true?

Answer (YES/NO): NO